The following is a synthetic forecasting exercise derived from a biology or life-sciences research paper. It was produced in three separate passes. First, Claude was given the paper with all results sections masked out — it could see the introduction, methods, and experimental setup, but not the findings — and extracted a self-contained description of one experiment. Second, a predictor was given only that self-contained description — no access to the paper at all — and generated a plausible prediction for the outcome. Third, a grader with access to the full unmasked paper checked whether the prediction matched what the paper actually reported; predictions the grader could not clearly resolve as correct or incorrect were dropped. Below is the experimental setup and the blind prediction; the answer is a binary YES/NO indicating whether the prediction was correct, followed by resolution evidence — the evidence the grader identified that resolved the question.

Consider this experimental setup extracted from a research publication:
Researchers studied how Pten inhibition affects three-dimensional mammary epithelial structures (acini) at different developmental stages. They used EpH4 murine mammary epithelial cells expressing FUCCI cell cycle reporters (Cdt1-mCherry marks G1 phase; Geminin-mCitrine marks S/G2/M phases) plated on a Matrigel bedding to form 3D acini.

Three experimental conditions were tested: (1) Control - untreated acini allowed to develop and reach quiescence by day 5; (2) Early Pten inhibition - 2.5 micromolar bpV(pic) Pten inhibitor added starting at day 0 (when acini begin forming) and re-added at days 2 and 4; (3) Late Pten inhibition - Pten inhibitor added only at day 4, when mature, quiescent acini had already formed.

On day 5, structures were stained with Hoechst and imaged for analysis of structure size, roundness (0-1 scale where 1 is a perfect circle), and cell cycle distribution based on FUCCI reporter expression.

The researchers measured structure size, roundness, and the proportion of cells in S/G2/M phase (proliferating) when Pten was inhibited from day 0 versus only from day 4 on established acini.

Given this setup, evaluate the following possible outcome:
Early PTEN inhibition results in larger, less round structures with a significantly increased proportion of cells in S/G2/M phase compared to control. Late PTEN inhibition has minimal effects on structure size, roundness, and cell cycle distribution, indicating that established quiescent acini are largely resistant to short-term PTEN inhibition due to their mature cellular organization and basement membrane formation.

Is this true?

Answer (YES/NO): NO